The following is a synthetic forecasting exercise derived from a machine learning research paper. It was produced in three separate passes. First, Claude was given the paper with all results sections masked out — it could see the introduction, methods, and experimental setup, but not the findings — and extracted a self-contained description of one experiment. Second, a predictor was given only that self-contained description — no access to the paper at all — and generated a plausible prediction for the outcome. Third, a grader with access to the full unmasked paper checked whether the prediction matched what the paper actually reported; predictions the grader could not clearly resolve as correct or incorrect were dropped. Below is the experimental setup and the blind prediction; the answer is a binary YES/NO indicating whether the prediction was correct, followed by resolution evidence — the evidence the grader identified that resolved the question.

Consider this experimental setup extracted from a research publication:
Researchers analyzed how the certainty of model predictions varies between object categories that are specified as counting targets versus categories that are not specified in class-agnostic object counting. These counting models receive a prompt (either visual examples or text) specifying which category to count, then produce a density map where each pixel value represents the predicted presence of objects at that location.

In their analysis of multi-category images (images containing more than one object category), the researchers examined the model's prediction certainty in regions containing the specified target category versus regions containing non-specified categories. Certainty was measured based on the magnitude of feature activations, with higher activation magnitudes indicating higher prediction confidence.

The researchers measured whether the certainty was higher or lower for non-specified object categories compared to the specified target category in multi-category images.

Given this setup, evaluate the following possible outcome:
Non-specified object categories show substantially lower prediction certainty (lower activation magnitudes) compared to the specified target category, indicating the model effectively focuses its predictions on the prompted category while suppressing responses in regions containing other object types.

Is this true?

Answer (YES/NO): NO